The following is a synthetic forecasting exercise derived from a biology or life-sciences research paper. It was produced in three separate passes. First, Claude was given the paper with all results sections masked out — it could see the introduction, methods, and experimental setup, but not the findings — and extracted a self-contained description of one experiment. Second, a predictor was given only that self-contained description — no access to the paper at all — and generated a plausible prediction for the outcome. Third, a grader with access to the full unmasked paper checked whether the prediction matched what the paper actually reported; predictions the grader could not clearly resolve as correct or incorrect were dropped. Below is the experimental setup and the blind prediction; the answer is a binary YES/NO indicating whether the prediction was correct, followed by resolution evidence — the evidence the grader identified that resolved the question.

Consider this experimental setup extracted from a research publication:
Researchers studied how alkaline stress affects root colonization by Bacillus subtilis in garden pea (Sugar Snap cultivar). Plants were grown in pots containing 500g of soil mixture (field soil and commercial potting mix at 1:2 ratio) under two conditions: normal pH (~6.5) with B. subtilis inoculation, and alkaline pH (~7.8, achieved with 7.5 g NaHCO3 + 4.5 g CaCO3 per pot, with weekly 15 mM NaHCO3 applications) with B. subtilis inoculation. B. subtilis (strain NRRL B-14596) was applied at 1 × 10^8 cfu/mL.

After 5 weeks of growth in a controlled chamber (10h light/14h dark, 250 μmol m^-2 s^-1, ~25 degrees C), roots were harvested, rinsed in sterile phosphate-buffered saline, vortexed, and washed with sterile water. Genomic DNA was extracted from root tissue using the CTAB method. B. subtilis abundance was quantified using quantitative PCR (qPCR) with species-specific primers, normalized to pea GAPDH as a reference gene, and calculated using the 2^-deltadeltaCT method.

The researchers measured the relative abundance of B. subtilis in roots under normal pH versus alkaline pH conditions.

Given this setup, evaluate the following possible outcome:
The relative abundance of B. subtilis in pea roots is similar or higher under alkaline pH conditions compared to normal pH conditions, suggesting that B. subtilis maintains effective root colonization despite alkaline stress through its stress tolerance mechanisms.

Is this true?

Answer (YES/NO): YES